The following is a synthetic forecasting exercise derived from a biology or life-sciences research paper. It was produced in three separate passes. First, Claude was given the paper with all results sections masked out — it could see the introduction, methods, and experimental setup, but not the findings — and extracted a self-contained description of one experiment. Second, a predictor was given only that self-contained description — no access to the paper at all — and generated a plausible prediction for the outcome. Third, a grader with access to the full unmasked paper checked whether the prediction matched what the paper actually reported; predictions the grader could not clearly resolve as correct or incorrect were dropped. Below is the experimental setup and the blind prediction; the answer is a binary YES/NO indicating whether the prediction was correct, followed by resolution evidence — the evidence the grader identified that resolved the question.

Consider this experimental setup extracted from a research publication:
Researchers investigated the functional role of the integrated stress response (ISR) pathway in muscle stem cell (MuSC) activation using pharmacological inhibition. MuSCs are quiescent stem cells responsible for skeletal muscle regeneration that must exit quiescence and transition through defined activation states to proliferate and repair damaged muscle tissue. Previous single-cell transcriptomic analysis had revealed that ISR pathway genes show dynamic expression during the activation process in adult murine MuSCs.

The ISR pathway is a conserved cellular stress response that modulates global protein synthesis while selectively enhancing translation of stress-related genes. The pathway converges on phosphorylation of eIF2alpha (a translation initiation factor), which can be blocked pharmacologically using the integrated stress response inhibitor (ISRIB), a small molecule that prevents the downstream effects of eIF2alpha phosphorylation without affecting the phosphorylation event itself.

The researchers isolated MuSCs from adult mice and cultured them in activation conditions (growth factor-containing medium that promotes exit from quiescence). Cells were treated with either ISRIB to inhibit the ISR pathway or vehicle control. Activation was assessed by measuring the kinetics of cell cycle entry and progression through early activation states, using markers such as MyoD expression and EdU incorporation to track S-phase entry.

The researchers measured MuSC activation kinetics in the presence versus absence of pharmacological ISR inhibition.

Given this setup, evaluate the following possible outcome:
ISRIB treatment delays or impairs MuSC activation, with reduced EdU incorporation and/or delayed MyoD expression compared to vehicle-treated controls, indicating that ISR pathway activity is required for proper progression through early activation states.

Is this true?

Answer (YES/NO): YES